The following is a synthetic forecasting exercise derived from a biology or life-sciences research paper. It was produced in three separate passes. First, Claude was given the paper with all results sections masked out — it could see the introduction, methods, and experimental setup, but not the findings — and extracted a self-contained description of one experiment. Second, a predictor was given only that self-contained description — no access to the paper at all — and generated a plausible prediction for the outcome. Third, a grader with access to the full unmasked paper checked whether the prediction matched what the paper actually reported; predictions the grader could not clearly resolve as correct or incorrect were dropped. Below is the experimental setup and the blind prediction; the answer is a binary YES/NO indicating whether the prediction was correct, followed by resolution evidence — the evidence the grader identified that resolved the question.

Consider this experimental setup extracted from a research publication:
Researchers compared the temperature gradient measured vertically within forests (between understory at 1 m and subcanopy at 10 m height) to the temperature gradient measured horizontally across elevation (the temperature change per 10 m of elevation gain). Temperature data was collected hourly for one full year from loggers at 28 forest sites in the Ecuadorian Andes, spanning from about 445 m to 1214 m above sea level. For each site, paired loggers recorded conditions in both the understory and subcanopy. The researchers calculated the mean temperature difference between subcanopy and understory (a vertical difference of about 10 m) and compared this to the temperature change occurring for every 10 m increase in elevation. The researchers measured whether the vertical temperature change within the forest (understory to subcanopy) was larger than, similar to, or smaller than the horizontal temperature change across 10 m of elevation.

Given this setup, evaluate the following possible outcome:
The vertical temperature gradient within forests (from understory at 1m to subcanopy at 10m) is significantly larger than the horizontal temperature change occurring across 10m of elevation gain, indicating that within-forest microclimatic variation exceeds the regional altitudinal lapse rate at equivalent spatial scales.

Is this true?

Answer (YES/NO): YES